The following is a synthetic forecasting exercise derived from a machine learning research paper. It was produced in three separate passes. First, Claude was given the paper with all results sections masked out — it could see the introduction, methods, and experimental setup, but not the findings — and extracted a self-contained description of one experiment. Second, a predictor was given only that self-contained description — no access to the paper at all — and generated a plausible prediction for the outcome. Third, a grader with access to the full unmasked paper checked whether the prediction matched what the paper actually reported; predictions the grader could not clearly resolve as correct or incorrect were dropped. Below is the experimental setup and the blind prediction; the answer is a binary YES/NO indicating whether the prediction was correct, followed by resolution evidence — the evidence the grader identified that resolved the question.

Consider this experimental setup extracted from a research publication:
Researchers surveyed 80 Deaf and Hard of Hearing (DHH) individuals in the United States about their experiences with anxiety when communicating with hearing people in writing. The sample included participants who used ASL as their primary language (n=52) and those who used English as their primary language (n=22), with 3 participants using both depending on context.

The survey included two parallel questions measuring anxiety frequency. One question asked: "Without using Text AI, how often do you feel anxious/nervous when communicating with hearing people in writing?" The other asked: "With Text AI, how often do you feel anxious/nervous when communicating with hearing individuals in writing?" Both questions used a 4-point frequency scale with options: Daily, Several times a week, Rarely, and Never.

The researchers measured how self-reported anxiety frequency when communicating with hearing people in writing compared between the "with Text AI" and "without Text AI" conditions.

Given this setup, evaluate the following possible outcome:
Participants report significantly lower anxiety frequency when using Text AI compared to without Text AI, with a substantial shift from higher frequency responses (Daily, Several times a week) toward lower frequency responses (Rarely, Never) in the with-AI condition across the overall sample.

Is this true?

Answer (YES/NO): YES